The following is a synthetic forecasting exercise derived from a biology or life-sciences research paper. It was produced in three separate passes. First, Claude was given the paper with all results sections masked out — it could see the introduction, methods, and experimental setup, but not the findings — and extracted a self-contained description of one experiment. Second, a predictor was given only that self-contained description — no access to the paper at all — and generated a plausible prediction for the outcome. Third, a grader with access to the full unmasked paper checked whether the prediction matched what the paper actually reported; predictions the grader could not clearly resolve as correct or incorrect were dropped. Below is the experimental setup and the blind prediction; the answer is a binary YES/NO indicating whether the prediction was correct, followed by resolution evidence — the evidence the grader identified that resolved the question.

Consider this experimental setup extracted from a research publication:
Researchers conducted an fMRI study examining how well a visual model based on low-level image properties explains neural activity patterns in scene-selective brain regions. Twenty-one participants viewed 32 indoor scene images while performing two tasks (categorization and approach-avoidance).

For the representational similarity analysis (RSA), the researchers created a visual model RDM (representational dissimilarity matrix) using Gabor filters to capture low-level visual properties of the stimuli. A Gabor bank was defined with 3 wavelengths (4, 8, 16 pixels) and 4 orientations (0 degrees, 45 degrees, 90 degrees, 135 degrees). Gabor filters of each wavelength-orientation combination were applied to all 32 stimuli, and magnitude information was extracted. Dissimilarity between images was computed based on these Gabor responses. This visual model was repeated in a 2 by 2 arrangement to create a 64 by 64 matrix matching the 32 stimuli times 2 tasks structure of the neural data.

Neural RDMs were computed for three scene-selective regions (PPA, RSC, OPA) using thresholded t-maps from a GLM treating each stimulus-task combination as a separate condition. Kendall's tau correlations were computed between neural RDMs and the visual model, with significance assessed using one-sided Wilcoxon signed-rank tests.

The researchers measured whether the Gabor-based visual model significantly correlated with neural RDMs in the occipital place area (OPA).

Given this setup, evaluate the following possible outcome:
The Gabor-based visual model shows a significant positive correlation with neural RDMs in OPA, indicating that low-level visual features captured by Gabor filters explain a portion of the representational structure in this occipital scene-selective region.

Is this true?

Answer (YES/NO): NO